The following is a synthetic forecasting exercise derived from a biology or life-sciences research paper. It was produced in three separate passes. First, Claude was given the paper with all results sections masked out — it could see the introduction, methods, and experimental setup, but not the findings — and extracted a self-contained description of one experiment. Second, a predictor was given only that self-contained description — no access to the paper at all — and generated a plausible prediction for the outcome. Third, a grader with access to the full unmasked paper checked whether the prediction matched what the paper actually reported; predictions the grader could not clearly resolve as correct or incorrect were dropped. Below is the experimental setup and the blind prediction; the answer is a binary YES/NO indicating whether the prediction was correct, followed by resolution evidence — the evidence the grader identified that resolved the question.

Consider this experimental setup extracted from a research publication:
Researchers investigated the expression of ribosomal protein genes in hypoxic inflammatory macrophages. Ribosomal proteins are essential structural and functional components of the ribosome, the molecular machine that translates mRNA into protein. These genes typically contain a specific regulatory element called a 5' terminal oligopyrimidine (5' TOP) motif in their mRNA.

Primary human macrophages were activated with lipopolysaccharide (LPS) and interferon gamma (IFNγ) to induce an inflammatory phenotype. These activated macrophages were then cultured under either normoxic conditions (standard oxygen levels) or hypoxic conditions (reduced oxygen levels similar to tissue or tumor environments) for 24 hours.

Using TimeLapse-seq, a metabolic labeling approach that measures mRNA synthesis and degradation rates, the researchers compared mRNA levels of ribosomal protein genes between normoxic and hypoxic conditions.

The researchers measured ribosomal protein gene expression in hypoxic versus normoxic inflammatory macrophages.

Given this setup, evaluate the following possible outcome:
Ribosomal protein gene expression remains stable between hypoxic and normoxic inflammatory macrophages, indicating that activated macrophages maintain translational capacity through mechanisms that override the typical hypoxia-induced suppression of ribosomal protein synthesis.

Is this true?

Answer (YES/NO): YES